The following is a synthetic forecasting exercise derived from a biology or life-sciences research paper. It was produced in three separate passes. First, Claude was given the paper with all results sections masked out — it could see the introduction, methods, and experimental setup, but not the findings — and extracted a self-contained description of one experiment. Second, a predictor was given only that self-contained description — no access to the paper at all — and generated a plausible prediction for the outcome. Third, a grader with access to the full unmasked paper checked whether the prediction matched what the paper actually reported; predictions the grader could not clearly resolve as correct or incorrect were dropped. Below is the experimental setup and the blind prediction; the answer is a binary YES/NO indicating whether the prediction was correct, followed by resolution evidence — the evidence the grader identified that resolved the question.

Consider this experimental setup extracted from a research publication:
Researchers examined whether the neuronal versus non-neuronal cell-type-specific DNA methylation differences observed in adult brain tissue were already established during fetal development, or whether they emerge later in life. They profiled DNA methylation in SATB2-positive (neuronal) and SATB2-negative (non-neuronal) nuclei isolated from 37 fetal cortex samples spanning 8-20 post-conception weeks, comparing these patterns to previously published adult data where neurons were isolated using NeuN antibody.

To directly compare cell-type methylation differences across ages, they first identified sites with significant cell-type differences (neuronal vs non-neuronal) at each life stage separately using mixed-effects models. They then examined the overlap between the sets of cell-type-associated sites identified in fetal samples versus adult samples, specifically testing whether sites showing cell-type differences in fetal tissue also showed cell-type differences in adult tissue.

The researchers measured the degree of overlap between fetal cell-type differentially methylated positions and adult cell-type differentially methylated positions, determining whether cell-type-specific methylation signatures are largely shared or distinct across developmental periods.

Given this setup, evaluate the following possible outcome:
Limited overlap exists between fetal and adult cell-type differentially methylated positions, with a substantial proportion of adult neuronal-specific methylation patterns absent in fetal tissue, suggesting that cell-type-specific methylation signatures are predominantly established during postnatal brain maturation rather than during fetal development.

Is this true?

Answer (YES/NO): NO